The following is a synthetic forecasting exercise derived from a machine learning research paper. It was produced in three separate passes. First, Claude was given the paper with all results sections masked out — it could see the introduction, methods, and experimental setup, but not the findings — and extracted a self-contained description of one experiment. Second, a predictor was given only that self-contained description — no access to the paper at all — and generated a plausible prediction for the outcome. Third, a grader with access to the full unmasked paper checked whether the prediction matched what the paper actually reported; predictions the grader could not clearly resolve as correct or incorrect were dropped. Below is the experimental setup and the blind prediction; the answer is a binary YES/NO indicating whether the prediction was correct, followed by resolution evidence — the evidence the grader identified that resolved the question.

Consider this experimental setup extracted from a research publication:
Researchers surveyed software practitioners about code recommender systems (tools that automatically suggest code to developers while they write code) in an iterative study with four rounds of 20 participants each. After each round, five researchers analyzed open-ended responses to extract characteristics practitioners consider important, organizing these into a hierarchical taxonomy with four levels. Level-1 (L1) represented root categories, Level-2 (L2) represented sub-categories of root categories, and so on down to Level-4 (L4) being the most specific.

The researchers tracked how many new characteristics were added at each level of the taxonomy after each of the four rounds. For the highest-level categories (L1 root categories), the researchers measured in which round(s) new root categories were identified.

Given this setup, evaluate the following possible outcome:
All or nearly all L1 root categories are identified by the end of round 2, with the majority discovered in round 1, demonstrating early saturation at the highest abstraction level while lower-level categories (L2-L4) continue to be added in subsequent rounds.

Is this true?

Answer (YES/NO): YES